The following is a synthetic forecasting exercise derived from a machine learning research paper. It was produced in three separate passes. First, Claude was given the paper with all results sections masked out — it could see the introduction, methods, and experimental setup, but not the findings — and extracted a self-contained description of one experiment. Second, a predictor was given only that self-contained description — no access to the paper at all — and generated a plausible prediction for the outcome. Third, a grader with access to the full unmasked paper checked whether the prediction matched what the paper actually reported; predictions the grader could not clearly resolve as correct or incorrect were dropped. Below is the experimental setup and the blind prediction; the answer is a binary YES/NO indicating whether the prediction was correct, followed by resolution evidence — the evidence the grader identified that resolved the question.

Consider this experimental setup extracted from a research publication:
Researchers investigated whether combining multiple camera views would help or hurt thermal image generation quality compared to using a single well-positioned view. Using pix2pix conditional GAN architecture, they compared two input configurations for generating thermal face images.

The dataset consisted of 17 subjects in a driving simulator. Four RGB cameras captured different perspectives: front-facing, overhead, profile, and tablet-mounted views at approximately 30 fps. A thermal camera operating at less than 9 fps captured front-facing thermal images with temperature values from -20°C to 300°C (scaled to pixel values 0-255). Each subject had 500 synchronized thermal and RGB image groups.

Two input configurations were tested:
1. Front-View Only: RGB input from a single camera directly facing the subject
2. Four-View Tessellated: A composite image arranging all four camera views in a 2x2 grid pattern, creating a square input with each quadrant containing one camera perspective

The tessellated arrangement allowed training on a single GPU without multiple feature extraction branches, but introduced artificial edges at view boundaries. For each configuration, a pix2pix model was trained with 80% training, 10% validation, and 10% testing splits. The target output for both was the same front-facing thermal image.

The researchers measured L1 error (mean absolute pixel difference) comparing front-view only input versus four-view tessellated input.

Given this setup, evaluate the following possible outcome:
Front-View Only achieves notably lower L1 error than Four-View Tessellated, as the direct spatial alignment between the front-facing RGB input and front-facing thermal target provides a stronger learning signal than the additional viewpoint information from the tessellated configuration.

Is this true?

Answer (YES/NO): NO